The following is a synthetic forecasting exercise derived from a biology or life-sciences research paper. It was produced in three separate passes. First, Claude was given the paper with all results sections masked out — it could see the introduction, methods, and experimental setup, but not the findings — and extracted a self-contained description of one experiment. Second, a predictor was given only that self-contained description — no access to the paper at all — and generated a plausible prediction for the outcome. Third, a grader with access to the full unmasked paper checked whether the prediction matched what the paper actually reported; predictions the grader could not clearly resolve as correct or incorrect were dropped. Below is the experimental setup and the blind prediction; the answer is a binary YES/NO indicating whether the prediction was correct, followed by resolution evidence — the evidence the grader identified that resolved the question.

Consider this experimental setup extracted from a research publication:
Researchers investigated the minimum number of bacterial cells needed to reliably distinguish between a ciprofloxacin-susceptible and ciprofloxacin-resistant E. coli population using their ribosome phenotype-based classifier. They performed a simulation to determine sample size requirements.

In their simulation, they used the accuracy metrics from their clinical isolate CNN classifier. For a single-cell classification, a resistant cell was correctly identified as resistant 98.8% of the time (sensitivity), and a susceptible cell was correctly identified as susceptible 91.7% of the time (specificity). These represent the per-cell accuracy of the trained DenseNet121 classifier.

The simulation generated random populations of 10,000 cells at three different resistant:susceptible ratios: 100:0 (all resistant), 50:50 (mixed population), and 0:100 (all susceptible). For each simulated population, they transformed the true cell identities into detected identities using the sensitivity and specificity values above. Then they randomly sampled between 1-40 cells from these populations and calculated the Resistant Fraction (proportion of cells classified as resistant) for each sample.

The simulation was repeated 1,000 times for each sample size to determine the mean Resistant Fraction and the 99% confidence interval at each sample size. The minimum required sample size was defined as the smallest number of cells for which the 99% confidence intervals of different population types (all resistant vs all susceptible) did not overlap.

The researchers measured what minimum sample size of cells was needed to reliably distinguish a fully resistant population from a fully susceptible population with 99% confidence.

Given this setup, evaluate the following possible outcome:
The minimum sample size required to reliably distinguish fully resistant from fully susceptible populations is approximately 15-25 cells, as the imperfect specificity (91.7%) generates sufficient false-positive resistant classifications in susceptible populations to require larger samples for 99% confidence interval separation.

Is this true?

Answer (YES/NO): NO